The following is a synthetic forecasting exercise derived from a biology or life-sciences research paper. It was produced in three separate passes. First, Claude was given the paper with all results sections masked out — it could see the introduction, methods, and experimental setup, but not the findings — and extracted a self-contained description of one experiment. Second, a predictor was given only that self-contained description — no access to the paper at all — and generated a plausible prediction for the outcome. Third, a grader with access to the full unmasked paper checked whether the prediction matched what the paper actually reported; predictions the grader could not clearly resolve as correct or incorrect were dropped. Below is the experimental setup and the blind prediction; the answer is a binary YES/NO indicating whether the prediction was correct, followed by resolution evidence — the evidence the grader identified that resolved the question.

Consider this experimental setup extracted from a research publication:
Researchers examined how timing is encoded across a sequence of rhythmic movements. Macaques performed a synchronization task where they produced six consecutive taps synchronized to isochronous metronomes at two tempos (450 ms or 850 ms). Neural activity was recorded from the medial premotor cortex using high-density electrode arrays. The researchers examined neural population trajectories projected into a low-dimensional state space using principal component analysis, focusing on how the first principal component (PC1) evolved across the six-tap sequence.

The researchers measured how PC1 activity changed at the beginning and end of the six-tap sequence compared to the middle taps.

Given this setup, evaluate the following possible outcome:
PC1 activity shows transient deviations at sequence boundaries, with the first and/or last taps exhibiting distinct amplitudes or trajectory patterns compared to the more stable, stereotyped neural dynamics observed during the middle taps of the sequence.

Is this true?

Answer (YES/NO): YES